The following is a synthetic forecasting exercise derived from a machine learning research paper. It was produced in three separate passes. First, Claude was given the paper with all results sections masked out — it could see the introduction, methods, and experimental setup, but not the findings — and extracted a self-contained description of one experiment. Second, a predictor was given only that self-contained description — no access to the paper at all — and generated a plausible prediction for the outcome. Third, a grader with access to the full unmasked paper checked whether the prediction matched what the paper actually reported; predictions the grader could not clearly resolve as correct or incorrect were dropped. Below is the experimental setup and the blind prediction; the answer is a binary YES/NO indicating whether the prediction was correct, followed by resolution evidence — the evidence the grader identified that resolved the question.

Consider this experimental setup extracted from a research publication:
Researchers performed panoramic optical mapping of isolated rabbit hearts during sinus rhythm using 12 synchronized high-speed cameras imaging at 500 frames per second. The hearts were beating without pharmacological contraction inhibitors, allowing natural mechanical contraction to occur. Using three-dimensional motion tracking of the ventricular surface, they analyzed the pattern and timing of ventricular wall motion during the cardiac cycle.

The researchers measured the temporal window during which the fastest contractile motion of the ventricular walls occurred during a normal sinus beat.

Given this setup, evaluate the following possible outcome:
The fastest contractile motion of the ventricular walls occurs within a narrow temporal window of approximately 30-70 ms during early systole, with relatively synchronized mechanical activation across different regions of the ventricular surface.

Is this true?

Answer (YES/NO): NO